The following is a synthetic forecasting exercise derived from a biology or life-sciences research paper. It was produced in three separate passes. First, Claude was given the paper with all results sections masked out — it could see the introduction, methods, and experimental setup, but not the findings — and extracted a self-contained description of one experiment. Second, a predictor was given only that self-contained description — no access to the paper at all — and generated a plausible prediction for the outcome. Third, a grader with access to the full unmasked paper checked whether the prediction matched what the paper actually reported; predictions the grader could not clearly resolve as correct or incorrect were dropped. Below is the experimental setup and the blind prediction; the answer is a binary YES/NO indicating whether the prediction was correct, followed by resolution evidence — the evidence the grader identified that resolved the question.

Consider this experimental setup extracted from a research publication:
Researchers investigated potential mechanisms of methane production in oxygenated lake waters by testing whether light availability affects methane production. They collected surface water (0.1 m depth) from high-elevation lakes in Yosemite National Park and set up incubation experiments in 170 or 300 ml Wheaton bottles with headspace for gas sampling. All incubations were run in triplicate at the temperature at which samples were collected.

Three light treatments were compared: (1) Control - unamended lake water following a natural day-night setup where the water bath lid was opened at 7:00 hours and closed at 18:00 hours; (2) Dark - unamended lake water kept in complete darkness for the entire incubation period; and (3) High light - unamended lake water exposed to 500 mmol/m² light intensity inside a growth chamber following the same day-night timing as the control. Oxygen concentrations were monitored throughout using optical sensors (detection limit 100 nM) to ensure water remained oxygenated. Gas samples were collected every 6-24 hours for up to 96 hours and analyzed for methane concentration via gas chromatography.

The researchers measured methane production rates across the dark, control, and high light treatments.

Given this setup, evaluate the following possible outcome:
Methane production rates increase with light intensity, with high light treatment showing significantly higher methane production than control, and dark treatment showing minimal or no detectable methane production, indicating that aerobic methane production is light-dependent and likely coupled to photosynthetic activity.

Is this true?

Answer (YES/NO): NO